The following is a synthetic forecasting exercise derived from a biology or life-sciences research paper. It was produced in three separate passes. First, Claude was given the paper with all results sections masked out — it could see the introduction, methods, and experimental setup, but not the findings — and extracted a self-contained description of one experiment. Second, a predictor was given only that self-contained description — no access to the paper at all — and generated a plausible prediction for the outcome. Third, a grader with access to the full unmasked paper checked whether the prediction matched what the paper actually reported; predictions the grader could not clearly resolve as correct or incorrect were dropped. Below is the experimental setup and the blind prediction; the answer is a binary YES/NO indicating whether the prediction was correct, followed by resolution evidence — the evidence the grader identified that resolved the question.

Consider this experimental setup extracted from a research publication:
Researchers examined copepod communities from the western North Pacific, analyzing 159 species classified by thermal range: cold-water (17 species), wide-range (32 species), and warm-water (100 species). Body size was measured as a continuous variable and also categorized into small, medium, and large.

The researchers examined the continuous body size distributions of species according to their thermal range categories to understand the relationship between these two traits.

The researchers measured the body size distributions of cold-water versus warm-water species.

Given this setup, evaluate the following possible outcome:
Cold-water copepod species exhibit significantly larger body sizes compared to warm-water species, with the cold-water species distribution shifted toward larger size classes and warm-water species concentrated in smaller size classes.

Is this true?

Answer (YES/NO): YES